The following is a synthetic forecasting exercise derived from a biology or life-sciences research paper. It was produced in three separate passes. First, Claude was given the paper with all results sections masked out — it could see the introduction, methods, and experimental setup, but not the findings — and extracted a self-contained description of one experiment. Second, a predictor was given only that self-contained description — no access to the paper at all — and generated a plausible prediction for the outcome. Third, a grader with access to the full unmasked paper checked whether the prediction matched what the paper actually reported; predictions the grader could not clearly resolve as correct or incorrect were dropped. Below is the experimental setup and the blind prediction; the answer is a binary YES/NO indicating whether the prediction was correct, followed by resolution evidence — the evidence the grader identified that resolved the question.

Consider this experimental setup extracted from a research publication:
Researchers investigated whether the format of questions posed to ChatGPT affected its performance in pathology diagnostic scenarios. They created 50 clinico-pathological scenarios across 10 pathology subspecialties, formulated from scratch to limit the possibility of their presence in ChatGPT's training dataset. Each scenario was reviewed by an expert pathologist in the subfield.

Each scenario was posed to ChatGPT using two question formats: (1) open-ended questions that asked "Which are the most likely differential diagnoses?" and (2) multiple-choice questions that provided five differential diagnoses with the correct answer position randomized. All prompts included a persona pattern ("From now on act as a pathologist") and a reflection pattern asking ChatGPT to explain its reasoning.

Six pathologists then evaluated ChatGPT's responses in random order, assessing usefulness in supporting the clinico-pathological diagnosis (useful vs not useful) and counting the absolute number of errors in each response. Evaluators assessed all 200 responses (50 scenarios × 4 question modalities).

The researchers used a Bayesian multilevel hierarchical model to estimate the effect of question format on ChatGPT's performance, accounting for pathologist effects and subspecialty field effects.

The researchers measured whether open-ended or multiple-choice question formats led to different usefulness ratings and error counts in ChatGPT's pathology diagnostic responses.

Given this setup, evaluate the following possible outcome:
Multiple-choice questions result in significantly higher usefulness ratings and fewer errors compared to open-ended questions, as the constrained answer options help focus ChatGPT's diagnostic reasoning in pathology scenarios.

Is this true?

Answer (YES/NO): NO